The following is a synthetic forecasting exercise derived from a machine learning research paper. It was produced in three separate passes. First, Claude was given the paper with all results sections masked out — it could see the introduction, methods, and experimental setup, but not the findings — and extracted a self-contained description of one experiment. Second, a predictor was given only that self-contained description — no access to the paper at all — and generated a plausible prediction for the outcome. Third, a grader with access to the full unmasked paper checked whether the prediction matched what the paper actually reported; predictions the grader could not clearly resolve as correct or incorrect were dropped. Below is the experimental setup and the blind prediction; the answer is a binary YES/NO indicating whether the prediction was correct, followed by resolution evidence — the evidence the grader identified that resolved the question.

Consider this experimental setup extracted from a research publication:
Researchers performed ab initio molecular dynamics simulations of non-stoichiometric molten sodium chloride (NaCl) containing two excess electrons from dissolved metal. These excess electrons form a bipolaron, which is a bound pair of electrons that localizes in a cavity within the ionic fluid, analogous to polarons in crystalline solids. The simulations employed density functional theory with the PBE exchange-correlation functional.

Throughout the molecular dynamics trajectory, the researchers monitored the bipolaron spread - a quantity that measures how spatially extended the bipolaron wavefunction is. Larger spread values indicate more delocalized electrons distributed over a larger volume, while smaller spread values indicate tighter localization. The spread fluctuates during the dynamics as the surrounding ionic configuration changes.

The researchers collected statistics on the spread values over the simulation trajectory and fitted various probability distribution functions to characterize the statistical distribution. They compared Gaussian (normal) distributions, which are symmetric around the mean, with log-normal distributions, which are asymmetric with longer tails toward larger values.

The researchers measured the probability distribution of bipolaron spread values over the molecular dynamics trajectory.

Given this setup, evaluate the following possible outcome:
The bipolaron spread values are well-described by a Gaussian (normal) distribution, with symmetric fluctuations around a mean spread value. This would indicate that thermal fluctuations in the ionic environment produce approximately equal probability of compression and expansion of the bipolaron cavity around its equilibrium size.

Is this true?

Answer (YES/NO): NO